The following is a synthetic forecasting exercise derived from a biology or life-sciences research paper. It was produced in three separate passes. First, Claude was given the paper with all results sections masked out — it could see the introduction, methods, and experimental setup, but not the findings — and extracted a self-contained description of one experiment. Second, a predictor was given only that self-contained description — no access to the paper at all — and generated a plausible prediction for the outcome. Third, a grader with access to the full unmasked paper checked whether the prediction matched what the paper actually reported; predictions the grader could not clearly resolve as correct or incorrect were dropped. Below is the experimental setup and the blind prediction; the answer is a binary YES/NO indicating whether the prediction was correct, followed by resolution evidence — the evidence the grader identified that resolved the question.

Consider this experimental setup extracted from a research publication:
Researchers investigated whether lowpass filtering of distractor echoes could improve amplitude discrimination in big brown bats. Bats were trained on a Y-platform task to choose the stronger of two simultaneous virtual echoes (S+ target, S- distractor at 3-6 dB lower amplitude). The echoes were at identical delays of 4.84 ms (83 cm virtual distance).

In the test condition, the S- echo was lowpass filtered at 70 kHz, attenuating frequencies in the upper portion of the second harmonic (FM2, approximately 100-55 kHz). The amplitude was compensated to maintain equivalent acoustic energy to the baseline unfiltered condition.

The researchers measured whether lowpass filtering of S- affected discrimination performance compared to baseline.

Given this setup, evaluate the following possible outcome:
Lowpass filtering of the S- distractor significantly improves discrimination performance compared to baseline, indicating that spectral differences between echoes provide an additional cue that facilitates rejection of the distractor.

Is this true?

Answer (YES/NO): YES